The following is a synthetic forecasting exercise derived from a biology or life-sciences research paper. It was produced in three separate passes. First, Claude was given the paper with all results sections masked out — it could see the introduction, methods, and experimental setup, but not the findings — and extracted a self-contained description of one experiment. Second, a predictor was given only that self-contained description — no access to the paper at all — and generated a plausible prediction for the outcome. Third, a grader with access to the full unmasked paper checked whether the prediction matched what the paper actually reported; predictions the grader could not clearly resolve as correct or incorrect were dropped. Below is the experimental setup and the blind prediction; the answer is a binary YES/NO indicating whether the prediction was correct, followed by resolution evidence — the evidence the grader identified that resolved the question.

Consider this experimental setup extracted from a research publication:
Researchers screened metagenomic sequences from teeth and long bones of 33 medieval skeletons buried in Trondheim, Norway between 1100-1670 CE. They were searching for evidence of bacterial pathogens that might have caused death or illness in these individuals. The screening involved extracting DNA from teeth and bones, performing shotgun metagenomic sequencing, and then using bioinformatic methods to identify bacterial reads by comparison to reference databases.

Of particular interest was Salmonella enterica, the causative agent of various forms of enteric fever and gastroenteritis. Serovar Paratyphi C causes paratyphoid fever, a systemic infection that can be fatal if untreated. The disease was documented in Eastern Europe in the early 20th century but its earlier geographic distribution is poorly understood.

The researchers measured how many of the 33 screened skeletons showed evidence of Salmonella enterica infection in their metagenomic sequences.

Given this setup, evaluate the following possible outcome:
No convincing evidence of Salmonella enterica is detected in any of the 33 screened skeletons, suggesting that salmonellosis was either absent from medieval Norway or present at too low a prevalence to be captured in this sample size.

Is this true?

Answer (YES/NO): NO